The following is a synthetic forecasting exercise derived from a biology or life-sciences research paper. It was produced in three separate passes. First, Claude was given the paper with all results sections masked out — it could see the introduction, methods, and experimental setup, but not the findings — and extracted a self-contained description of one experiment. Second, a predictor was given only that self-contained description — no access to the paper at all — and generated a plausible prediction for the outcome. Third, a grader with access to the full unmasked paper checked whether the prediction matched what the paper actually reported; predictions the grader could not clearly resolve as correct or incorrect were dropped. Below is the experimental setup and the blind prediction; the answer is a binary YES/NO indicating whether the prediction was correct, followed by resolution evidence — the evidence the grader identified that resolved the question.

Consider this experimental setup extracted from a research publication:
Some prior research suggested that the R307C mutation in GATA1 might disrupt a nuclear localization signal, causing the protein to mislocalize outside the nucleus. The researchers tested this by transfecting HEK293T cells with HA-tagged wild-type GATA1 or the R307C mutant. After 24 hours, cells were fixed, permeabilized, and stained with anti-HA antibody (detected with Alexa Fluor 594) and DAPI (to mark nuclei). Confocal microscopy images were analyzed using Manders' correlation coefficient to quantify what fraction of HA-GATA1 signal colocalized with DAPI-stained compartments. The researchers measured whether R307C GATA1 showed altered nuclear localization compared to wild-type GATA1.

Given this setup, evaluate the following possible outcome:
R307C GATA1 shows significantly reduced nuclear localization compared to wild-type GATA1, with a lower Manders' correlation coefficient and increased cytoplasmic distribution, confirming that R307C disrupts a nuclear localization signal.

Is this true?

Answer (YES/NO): NO